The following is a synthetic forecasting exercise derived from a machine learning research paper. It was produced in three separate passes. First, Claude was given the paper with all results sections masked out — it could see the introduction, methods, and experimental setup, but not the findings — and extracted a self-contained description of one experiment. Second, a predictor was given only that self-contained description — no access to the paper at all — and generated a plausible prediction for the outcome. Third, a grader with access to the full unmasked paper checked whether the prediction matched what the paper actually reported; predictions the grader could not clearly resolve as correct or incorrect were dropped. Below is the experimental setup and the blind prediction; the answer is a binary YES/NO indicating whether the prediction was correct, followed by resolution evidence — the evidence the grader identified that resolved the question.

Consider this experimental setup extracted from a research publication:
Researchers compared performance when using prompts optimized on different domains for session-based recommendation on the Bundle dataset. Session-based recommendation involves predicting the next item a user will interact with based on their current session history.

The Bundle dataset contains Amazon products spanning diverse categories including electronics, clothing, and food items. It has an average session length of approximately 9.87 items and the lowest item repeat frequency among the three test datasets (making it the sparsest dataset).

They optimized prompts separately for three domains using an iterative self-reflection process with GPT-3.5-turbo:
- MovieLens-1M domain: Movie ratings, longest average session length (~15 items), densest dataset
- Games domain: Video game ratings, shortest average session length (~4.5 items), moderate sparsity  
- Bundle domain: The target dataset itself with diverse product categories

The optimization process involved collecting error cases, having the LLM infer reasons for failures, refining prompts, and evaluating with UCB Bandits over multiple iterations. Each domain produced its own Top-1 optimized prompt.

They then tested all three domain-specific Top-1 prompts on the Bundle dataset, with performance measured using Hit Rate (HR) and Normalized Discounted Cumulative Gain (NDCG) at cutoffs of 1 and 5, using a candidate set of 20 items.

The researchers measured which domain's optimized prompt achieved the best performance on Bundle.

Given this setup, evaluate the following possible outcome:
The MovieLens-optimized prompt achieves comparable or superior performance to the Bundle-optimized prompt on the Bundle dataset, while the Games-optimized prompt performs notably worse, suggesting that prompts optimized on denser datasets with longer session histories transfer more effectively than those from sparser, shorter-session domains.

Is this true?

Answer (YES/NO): NO